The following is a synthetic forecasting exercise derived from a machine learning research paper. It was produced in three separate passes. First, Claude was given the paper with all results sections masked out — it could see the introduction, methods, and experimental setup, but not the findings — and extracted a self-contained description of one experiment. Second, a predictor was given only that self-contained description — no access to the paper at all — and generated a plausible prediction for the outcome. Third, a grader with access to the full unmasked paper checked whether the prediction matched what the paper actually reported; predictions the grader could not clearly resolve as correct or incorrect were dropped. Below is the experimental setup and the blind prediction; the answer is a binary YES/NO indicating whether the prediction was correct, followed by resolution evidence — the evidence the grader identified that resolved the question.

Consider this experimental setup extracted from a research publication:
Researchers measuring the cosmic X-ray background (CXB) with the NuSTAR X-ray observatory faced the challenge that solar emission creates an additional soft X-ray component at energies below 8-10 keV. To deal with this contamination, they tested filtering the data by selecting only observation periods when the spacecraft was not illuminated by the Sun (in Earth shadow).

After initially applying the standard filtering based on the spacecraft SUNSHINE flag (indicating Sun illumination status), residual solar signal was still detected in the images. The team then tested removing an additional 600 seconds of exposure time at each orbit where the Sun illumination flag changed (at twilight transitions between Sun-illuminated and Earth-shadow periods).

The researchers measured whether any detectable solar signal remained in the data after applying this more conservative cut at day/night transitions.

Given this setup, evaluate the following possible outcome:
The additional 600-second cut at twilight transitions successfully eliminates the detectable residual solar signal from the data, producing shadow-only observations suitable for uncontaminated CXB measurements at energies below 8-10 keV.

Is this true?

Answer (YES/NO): YES